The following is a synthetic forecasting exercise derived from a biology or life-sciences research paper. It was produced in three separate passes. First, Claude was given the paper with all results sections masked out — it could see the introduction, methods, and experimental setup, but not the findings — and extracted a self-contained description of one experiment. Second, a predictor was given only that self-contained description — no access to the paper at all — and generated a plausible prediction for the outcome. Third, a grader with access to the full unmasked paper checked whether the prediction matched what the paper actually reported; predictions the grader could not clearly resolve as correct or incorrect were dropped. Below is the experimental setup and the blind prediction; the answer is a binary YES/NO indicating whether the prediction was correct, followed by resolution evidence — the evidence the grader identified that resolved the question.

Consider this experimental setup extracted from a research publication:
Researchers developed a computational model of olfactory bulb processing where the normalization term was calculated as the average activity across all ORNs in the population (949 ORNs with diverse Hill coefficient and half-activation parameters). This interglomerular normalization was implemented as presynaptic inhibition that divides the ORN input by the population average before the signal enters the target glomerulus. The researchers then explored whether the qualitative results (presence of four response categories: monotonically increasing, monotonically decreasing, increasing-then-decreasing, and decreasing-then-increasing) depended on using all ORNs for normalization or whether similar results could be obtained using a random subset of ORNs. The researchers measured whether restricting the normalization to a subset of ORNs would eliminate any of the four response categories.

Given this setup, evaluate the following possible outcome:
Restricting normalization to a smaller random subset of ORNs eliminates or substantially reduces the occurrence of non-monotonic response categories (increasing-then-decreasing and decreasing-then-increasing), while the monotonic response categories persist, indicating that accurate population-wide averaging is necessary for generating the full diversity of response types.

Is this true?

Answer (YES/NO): NO